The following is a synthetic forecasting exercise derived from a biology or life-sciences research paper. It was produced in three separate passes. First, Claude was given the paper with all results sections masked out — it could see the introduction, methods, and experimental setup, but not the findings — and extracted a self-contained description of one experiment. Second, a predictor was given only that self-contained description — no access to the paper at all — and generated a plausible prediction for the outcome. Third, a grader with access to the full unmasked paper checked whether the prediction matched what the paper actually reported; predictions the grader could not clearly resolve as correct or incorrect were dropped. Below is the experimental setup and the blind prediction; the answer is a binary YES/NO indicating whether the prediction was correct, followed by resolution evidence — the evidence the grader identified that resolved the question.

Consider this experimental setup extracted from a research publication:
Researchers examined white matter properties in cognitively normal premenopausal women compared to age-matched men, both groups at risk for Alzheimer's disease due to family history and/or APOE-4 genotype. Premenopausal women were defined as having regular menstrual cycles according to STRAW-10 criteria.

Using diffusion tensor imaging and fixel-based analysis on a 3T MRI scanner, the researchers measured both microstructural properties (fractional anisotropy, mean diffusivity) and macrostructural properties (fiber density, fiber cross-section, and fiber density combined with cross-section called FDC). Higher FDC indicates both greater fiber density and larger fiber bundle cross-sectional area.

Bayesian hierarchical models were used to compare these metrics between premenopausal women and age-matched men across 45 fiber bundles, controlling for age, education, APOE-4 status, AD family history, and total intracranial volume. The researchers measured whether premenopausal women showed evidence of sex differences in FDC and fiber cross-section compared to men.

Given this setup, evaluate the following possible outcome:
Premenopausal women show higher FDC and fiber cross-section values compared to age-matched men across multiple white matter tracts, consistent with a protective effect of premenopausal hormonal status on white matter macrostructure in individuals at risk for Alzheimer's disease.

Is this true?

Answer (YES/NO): NO